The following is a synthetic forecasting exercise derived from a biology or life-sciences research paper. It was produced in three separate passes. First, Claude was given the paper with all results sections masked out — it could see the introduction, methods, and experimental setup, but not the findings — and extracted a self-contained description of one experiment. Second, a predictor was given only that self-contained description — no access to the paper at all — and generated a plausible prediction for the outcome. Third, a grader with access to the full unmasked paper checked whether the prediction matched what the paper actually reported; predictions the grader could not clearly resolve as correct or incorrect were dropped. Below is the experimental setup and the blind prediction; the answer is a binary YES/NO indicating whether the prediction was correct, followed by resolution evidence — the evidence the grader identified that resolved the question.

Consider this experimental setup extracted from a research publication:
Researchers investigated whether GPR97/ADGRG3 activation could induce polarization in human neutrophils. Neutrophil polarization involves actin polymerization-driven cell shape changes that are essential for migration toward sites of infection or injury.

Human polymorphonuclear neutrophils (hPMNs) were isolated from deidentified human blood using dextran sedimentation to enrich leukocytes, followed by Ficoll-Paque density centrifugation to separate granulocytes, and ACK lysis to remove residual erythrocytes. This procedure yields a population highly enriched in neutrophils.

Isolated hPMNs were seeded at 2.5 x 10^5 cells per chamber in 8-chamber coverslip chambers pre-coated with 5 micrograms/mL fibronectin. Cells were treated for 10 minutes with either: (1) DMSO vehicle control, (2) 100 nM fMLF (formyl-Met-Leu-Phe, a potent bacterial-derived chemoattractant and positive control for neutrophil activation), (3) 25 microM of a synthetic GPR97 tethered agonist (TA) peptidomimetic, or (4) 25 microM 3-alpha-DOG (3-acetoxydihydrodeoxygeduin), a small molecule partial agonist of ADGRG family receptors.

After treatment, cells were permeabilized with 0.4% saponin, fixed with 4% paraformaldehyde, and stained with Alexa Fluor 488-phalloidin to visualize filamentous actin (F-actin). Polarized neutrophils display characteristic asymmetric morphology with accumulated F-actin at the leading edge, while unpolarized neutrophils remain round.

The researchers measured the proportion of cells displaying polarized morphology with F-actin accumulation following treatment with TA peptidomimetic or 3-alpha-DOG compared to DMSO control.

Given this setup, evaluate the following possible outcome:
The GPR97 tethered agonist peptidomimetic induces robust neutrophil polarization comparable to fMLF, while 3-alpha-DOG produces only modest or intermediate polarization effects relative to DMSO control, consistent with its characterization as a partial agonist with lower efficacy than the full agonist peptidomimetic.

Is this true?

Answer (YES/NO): NO